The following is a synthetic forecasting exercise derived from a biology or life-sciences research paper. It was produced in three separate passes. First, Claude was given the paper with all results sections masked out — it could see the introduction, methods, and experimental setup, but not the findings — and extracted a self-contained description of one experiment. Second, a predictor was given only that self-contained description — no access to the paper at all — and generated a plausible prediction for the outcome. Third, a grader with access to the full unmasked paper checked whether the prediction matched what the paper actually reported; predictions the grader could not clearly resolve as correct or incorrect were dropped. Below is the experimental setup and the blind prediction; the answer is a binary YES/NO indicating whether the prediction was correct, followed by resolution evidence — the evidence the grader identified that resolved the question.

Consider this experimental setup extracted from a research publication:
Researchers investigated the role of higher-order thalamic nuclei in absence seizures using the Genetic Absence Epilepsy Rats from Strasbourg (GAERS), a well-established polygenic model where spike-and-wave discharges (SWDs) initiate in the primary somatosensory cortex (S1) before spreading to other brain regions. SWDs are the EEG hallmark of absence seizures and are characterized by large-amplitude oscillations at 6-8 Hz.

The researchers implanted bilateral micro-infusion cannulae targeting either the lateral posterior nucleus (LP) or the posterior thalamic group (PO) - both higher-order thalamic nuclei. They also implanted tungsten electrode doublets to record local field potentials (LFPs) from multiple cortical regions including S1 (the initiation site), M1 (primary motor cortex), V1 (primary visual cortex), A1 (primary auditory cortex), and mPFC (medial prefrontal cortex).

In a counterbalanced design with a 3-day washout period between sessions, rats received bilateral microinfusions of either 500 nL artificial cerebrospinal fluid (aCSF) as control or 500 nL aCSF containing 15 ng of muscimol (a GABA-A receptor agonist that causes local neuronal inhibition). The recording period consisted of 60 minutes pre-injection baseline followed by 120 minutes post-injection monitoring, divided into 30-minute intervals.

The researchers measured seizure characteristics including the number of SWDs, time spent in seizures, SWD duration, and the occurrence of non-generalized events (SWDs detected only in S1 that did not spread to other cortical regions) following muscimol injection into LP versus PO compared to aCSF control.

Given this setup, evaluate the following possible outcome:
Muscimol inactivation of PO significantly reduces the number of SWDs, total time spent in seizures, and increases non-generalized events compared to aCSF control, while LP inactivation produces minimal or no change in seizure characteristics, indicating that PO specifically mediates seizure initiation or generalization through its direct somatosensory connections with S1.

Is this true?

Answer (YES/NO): NO